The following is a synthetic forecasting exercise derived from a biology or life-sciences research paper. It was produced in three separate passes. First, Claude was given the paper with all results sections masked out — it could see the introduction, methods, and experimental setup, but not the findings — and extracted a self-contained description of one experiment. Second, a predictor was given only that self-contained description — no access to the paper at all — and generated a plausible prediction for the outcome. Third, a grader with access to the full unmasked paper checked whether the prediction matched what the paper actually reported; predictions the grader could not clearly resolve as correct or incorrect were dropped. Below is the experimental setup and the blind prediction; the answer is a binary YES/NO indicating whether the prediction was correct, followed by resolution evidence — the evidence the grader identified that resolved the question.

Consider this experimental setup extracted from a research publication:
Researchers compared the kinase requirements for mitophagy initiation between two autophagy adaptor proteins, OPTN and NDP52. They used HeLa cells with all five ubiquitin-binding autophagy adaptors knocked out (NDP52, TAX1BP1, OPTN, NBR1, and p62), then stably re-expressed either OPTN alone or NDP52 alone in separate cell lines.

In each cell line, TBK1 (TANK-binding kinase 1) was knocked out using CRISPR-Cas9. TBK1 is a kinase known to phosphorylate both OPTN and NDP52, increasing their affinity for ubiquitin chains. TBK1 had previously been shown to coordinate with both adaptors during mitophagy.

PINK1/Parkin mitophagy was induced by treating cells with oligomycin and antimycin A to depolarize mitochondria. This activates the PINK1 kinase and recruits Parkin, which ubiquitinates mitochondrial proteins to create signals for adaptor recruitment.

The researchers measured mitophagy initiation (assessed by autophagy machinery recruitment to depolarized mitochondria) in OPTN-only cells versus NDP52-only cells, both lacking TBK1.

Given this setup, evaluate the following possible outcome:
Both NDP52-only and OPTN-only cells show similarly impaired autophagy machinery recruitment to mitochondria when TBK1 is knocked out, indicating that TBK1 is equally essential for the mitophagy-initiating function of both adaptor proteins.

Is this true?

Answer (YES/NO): NO